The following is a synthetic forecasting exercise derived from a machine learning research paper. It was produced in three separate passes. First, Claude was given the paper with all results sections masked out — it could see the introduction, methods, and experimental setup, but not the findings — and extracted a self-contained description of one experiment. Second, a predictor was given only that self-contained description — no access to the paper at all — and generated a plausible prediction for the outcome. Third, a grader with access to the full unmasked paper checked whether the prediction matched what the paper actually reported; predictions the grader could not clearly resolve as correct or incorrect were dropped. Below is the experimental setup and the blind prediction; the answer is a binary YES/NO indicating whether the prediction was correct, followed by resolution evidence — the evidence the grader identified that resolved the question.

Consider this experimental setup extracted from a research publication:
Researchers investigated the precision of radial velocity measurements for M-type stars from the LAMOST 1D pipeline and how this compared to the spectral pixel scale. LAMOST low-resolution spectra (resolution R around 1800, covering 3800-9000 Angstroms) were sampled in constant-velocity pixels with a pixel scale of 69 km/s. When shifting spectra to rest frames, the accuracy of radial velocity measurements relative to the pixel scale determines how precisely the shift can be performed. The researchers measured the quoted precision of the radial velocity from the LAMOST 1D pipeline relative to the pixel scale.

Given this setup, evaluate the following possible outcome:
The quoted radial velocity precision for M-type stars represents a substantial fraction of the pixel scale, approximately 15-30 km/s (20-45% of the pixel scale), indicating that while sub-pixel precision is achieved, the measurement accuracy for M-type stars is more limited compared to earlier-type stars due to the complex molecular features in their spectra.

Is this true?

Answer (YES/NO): NO